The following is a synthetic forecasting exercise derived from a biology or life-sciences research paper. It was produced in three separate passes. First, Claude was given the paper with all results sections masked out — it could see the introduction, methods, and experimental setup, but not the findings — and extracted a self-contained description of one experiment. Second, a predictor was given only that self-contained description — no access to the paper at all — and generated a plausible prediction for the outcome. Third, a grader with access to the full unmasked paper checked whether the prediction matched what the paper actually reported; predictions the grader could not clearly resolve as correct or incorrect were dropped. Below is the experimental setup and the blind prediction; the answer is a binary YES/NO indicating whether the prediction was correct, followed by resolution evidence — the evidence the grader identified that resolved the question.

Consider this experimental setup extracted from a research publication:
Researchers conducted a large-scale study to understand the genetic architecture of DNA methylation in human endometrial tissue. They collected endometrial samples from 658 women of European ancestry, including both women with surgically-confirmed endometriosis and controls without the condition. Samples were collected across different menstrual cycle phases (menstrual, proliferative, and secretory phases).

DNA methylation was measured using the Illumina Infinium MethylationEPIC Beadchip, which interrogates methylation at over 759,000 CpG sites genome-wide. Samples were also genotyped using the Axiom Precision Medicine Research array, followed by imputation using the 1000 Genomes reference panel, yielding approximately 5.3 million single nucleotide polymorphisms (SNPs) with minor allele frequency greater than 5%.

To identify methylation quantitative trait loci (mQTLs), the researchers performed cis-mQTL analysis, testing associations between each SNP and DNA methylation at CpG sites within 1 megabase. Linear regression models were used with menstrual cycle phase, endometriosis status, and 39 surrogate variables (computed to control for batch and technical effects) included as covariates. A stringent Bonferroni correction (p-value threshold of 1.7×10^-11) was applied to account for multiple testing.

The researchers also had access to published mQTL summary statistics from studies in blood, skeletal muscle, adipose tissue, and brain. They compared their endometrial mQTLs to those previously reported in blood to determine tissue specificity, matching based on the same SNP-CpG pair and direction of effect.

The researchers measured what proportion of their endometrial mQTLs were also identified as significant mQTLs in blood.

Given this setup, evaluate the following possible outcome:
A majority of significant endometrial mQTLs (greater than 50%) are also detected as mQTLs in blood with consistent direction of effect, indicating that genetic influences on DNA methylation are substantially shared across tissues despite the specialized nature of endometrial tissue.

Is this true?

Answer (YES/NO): YES